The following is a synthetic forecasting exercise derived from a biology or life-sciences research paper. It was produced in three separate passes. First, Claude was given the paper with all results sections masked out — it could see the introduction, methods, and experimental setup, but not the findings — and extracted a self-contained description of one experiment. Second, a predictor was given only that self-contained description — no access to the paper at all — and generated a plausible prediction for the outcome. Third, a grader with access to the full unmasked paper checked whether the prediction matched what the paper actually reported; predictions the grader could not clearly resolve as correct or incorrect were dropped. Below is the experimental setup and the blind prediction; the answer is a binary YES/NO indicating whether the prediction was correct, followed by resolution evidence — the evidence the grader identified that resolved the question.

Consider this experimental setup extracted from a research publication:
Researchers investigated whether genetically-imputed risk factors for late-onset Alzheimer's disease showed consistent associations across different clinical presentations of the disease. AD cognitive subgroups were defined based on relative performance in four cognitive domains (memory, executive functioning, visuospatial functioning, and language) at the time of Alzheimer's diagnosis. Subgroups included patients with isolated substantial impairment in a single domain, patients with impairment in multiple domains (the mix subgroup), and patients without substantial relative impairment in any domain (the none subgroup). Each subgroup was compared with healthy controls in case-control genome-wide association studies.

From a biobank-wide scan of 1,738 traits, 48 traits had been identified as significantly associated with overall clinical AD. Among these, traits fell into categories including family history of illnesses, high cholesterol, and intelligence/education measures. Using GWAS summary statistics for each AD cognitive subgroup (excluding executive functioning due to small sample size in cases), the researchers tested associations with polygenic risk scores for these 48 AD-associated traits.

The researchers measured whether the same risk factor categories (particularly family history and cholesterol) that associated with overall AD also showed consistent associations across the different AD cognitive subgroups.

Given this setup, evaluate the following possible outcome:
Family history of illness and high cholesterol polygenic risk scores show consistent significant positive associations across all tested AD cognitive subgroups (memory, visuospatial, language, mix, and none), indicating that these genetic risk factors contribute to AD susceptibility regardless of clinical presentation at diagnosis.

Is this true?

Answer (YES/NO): NO